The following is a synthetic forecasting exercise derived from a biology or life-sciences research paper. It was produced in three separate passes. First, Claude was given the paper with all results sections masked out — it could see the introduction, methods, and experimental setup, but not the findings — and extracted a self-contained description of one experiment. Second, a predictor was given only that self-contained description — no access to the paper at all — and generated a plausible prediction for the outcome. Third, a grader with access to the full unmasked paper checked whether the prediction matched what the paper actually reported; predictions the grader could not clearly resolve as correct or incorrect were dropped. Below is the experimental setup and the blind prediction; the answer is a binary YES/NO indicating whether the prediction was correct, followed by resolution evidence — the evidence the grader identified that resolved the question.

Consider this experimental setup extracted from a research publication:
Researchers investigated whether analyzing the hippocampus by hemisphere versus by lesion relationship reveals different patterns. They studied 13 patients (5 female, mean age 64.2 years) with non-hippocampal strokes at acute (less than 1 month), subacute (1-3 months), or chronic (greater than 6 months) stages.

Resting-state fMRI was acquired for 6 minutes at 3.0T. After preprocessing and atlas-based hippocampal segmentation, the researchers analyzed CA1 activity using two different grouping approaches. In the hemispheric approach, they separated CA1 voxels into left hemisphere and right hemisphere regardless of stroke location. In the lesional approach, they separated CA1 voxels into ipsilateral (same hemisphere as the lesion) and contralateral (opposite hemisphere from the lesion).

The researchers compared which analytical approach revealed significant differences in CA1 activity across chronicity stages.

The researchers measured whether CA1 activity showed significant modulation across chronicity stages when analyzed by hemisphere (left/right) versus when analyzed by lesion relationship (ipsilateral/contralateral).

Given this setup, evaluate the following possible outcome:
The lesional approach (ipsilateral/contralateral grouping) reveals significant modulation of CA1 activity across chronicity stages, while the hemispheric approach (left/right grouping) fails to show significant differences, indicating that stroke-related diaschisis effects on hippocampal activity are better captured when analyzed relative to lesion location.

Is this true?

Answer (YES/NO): YES